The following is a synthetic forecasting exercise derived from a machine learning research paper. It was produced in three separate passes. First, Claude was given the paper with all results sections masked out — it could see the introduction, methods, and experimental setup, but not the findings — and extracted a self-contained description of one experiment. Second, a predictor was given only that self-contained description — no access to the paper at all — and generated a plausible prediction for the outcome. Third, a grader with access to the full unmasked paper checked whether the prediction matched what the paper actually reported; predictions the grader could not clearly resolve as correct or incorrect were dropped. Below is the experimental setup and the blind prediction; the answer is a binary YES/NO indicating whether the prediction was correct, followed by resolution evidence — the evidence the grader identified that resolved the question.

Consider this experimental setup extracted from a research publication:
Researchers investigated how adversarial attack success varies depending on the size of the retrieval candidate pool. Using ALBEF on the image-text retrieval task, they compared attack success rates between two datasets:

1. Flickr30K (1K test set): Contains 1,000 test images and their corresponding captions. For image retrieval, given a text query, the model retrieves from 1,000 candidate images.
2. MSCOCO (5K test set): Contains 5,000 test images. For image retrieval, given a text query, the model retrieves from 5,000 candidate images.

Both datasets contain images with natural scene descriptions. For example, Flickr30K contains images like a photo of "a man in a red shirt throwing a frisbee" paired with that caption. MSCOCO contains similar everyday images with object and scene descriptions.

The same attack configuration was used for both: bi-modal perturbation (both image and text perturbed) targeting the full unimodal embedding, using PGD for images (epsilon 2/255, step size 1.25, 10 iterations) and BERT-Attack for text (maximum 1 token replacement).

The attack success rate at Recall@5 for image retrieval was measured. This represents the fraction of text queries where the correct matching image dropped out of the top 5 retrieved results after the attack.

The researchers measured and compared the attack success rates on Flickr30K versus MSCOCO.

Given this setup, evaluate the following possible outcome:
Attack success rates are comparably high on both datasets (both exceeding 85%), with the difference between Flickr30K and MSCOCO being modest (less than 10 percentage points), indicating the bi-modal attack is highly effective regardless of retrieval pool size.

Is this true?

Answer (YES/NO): NO